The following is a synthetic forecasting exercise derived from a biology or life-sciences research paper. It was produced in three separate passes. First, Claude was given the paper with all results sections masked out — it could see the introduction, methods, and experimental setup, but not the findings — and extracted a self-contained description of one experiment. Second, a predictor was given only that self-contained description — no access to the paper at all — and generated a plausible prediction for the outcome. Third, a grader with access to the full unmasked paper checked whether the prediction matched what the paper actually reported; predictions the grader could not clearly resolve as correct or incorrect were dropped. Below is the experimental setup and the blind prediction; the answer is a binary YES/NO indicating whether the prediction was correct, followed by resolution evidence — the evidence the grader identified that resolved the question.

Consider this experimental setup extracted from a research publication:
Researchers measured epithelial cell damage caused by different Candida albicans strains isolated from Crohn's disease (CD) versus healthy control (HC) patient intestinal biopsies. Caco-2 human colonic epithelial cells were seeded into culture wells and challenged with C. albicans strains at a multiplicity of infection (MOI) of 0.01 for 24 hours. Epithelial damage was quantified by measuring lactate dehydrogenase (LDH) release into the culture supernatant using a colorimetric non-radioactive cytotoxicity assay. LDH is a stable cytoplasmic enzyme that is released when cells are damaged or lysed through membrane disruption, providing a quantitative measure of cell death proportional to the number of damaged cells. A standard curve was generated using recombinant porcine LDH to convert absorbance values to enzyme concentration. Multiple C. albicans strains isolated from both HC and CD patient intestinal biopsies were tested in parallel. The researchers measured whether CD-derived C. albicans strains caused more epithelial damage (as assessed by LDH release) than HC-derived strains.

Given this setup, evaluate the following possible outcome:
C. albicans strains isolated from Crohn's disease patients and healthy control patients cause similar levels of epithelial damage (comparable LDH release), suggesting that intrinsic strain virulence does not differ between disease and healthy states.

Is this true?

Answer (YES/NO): YES